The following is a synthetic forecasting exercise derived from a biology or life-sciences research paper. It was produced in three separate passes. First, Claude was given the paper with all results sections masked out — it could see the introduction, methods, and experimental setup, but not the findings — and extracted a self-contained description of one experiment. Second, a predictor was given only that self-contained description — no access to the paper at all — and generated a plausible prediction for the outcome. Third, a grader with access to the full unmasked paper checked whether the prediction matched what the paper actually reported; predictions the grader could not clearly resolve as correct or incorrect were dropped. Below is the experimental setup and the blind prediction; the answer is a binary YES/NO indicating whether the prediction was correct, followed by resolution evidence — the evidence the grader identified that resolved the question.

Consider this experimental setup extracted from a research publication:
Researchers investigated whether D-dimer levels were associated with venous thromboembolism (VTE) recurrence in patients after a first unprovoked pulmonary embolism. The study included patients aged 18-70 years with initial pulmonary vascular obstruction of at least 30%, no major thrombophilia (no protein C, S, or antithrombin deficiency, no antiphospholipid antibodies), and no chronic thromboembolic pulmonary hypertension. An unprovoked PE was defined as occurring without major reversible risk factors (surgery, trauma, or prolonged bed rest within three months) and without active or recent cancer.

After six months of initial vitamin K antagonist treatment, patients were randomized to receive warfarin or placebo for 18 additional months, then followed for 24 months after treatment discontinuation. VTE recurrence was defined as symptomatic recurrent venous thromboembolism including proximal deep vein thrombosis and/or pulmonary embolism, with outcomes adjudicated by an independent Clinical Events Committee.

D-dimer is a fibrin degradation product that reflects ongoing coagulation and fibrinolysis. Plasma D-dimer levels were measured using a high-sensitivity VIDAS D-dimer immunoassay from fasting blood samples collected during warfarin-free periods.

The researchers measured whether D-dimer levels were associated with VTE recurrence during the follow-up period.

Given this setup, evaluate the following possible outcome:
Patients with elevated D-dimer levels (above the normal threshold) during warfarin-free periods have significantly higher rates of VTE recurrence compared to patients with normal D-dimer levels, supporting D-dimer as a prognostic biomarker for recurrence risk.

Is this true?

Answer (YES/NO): NO